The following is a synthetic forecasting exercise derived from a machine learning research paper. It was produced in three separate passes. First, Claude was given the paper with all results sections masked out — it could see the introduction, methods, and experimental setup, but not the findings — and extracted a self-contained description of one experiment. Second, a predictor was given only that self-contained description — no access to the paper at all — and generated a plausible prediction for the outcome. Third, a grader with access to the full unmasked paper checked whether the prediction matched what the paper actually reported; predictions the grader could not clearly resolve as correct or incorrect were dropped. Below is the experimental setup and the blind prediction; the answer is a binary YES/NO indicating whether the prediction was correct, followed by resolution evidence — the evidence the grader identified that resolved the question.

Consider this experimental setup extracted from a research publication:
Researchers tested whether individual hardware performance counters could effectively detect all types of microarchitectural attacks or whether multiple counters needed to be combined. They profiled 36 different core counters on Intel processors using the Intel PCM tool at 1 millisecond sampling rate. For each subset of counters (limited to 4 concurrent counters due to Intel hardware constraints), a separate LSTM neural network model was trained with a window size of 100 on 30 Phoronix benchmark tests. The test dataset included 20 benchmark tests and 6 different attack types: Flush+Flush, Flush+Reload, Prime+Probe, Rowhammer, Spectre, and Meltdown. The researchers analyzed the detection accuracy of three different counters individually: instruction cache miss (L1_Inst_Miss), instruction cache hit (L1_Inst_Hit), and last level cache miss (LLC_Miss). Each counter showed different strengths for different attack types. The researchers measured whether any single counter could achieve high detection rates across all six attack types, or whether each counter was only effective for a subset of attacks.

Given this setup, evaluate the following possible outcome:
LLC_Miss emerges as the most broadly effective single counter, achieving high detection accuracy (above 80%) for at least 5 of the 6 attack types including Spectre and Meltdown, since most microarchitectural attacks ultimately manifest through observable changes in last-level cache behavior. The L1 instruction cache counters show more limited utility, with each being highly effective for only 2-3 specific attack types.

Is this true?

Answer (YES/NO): NO